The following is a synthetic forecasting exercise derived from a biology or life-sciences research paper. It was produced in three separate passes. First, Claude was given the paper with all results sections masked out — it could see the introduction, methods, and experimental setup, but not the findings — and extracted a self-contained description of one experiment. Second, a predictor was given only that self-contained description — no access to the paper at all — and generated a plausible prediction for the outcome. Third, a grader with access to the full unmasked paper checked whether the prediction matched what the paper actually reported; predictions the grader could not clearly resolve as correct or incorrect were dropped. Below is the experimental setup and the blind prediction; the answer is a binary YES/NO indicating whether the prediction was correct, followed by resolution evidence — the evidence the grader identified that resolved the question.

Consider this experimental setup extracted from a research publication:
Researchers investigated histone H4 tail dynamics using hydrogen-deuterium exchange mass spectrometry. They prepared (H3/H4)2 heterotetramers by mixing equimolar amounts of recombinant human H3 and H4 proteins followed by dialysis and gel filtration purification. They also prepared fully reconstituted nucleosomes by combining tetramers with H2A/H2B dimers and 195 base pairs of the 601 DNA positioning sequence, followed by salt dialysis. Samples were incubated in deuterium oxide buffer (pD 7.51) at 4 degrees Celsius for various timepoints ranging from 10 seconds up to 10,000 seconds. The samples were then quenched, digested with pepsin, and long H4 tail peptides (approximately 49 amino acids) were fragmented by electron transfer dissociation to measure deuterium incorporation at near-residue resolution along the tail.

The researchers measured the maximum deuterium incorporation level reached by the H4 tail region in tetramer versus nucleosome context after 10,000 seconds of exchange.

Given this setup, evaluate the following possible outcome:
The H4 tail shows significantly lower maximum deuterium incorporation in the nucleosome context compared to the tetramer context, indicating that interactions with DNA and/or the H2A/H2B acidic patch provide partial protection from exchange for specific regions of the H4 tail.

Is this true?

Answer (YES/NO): YES